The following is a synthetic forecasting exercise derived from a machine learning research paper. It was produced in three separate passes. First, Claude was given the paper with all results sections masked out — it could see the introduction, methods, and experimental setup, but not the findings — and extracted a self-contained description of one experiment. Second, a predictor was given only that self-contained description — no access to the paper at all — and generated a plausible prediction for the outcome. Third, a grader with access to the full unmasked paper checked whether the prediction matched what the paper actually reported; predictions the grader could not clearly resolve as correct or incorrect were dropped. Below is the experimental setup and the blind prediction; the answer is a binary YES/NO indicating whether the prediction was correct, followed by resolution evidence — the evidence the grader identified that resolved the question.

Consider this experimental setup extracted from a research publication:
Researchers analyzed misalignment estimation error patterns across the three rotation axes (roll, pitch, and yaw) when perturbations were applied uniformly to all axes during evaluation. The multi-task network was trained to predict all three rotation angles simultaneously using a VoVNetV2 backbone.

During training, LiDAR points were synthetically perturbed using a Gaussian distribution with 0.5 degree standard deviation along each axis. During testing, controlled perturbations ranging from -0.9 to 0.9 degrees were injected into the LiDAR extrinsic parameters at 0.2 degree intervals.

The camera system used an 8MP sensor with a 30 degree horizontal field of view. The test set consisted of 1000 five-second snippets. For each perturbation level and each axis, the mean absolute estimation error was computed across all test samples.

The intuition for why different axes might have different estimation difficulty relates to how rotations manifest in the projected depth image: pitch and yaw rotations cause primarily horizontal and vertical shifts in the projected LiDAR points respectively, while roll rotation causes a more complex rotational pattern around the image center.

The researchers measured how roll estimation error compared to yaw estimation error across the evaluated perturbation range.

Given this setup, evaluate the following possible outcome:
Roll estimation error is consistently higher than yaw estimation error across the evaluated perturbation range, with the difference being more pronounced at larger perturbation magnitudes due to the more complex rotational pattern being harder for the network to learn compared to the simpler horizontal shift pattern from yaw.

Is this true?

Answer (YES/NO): NO